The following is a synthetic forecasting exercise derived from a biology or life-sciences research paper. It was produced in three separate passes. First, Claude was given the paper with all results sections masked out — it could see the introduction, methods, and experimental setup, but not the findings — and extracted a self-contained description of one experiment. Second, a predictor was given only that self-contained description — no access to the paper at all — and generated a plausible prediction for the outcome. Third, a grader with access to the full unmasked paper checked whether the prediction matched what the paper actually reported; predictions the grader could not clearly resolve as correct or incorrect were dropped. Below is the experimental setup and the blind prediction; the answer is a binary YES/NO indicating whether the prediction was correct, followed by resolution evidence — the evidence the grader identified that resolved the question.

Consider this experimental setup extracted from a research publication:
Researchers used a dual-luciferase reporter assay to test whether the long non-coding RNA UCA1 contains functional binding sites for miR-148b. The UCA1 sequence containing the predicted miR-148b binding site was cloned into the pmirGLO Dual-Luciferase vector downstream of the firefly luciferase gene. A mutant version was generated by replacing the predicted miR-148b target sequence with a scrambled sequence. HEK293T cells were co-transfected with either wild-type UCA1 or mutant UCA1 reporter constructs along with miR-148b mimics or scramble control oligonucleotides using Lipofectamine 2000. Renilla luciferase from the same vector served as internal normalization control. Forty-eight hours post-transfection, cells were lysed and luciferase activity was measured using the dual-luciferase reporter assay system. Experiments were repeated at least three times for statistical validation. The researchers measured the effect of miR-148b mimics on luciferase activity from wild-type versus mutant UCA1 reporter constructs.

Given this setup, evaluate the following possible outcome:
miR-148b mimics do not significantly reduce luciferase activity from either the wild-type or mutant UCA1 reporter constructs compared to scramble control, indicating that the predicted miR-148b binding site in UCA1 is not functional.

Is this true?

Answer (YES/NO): NO